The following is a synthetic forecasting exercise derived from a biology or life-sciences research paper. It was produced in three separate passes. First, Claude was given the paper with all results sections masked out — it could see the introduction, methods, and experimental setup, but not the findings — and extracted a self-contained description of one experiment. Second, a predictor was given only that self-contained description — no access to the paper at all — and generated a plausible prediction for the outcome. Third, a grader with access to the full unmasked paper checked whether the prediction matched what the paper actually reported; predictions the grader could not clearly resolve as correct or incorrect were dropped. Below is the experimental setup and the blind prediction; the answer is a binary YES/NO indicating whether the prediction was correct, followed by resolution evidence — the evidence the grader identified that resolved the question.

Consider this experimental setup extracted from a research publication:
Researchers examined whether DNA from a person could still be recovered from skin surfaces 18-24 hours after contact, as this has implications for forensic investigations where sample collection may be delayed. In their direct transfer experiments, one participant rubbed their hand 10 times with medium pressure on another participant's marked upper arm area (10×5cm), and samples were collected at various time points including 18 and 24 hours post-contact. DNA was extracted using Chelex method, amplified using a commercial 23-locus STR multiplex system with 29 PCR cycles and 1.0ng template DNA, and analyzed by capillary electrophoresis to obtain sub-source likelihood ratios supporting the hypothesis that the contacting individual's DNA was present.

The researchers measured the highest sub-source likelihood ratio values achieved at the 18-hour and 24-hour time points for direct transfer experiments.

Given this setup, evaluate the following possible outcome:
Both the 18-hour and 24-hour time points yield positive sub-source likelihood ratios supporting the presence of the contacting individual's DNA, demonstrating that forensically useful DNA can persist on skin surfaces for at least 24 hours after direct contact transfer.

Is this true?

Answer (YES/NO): NO